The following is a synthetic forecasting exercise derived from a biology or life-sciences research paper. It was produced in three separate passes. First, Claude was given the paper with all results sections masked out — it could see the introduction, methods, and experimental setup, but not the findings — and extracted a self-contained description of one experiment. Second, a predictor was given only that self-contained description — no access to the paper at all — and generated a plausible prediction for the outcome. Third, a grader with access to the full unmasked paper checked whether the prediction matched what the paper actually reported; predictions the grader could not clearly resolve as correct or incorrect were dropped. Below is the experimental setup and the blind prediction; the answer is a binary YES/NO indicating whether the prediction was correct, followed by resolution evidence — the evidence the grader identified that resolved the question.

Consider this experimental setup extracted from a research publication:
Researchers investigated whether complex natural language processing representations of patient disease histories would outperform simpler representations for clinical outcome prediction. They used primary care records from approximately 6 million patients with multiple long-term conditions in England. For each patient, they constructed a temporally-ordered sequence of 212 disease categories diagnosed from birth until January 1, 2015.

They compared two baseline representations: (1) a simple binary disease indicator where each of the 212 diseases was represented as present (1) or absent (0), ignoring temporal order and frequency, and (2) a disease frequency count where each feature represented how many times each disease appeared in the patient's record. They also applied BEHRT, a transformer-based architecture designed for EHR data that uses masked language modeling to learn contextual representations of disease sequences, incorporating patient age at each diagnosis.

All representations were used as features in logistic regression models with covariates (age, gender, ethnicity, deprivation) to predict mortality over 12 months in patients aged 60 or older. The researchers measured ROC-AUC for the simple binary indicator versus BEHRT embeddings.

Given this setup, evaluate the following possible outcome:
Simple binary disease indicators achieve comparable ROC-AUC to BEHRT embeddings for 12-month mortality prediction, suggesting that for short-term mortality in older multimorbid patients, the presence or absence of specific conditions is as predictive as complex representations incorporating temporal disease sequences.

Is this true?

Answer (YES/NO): NO